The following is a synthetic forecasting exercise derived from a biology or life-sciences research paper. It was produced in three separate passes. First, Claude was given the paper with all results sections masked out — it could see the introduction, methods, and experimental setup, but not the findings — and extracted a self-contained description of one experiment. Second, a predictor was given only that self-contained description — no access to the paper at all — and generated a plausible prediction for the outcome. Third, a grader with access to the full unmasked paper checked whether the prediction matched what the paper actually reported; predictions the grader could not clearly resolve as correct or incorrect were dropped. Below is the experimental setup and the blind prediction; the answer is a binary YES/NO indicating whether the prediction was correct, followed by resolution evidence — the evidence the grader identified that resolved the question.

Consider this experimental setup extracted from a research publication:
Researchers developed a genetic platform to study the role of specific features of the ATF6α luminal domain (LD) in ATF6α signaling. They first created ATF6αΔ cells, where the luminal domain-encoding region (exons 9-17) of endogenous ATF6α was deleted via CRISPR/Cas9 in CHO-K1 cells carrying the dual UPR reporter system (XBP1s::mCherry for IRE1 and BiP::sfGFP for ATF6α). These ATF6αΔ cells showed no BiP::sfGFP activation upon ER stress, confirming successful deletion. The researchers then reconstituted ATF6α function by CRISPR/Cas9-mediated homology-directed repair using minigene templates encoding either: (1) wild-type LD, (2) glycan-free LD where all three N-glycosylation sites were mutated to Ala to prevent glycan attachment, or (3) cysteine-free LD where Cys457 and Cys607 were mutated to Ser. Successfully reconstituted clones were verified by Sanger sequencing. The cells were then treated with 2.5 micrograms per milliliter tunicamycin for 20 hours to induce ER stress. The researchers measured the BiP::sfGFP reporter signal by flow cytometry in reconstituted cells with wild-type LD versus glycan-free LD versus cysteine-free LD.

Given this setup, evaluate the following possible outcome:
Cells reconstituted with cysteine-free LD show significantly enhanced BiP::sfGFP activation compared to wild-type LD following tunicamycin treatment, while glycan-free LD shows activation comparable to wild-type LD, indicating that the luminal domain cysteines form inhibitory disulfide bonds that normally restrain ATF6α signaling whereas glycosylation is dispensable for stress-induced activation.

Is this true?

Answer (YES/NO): NO